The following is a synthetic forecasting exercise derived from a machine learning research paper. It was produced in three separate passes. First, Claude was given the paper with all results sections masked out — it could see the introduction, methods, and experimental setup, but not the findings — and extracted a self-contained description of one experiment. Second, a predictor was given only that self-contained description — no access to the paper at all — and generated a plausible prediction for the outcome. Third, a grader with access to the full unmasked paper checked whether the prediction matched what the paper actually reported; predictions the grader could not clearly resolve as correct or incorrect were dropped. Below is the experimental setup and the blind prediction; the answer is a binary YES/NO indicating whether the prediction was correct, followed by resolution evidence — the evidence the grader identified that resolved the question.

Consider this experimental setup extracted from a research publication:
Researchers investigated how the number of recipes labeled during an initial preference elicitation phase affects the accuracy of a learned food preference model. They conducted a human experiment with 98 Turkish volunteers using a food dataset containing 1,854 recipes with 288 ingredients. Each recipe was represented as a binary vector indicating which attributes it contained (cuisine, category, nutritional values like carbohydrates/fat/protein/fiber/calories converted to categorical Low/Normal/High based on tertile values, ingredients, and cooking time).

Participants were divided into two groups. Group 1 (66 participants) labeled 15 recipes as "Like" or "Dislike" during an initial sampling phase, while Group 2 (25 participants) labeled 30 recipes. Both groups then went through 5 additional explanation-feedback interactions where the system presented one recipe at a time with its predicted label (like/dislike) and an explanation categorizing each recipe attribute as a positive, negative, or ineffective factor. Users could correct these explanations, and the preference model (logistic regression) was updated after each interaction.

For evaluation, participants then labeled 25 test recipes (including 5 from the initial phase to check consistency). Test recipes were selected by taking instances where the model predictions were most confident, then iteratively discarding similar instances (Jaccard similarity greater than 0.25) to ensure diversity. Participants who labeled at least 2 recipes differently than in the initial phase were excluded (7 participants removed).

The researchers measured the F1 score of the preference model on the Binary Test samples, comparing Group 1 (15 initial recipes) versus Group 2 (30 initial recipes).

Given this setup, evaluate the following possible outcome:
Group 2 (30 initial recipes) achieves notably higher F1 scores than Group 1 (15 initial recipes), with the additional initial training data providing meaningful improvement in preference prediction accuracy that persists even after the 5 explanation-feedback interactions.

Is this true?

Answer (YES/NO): YES